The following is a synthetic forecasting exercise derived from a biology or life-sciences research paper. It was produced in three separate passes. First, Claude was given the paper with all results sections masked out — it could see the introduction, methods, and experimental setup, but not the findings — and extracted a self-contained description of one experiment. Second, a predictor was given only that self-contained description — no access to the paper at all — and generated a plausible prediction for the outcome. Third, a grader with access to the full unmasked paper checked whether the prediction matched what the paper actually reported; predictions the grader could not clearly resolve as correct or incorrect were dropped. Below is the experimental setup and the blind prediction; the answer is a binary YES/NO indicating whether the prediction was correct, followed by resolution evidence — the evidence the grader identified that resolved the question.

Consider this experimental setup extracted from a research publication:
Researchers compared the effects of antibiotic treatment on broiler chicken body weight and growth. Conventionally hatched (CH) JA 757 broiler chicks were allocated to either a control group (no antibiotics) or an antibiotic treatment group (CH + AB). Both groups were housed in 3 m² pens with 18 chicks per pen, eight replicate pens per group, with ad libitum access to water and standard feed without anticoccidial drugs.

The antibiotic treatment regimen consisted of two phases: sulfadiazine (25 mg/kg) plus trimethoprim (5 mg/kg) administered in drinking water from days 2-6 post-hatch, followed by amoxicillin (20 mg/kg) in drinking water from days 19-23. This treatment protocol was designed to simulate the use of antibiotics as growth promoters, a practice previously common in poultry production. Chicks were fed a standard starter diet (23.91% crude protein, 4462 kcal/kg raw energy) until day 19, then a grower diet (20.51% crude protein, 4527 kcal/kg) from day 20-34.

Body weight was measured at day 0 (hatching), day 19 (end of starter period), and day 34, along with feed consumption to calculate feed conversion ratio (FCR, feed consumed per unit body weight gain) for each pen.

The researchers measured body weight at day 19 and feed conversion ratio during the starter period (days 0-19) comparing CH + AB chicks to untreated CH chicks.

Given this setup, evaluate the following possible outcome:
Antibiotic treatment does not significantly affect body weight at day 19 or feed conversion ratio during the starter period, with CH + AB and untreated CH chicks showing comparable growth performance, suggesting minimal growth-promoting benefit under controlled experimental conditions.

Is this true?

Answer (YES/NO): NO